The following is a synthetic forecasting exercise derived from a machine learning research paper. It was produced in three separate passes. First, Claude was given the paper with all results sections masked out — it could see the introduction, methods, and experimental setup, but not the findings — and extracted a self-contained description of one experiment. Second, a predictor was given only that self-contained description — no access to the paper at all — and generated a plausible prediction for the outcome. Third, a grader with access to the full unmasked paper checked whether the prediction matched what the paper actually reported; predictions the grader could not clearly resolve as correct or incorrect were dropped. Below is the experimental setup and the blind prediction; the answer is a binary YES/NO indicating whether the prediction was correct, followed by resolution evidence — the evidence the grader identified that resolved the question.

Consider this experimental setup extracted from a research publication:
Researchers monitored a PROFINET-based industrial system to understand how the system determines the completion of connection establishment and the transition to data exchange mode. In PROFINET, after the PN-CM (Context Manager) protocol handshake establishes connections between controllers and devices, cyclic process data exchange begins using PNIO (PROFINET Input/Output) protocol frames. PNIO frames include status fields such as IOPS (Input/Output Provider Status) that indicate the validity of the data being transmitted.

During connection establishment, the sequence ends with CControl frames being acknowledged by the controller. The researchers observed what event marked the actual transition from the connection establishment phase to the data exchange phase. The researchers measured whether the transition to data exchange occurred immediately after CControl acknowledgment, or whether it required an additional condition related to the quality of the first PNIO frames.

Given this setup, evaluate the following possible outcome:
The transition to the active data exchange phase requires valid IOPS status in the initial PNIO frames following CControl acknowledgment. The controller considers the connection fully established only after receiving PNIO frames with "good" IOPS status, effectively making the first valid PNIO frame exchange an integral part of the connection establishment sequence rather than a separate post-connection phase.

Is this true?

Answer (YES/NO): YES